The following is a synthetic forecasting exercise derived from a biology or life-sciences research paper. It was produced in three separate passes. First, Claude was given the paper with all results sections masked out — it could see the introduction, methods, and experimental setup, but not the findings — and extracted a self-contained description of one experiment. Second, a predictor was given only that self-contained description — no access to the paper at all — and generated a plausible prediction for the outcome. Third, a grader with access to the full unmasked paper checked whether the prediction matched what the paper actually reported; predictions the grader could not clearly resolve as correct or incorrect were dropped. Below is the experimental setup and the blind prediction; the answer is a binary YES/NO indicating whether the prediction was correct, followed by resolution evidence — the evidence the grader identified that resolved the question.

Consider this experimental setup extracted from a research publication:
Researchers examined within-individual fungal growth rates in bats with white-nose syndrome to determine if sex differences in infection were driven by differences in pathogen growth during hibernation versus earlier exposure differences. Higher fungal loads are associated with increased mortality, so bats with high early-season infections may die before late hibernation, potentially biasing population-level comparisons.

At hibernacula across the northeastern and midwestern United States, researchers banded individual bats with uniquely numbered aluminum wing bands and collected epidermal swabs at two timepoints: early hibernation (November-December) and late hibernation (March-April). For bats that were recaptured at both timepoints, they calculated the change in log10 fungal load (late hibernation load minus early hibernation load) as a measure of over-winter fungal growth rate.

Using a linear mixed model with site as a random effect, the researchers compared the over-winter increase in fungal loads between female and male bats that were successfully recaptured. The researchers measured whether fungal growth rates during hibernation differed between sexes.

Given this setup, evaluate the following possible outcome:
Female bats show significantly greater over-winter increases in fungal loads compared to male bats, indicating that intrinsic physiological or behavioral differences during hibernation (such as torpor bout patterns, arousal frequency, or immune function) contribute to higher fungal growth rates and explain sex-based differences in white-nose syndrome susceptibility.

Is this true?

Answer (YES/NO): NO